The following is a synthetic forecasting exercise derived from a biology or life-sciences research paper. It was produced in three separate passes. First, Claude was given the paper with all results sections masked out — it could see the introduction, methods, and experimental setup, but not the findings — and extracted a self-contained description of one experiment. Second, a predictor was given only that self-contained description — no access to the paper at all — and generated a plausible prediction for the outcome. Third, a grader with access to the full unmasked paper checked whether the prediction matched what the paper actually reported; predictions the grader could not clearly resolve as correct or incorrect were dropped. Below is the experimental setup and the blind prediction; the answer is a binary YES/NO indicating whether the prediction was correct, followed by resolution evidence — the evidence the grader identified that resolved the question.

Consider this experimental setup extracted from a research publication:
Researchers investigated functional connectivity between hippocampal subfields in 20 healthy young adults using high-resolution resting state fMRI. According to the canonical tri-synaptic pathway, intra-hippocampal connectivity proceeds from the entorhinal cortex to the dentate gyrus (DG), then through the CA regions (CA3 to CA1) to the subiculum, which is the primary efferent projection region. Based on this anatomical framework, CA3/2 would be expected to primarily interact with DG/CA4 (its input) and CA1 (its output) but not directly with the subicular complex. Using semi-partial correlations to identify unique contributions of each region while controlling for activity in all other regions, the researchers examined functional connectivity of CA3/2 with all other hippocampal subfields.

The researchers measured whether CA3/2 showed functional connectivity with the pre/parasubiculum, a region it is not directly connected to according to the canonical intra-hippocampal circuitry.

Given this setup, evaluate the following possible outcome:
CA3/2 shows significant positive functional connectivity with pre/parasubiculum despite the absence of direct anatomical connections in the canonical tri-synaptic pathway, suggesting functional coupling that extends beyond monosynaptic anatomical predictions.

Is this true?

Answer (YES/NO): YES